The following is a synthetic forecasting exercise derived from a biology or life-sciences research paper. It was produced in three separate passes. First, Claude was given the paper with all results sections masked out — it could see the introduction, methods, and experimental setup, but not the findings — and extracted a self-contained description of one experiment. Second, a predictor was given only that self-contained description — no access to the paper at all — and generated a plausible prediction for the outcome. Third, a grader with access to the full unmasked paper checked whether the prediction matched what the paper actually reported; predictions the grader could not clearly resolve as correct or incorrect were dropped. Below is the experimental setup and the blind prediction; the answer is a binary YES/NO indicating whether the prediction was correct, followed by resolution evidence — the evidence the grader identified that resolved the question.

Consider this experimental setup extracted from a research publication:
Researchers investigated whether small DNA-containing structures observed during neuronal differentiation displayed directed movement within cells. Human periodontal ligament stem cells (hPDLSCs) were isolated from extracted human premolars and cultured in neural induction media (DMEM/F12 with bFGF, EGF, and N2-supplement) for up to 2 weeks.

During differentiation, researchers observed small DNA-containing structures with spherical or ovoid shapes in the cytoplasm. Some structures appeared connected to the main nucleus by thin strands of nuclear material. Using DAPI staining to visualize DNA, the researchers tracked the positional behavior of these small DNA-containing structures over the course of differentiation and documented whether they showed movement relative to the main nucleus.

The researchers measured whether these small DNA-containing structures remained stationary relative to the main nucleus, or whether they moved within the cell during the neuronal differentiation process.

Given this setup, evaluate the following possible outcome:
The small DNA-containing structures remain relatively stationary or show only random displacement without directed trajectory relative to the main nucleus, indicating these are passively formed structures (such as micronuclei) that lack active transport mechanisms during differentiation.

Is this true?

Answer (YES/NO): NO